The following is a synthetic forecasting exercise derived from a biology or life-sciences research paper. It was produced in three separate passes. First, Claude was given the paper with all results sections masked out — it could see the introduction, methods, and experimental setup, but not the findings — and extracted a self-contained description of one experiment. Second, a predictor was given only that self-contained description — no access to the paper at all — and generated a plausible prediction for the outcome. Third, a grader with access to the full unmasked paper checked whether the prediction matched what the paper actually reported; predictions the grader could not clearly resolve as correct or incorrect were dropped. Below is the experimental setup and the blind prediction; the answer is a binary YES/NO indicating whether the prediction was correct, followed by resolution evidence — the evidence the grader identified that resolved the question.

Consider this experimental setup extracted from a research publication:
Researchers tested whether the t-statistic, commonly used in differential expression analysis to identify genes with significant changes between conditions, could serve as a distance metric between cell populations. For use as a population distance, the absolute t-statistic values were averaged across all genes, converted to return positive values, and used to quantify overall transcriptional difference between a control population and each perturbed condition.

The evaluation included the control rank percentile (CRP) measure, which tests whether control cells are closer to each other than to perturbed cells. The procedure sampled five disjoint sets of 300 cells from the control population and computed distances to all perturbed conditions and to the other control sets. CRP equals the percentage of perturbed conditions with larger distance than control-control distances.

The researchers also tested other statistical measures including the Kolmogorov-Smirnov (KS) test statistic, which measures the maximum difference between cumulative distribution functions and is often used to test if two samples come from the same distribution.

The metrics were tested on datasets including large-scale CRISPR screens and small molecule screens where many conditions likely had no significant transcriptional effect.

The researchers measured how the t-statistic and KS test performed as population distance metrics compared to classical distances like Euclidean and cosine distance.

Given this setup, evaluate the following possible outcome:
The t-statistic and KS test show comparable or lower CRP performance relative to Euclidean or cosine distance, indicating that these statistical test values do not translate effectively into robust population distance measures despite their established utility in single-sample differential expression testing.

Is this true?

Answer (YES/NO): YES